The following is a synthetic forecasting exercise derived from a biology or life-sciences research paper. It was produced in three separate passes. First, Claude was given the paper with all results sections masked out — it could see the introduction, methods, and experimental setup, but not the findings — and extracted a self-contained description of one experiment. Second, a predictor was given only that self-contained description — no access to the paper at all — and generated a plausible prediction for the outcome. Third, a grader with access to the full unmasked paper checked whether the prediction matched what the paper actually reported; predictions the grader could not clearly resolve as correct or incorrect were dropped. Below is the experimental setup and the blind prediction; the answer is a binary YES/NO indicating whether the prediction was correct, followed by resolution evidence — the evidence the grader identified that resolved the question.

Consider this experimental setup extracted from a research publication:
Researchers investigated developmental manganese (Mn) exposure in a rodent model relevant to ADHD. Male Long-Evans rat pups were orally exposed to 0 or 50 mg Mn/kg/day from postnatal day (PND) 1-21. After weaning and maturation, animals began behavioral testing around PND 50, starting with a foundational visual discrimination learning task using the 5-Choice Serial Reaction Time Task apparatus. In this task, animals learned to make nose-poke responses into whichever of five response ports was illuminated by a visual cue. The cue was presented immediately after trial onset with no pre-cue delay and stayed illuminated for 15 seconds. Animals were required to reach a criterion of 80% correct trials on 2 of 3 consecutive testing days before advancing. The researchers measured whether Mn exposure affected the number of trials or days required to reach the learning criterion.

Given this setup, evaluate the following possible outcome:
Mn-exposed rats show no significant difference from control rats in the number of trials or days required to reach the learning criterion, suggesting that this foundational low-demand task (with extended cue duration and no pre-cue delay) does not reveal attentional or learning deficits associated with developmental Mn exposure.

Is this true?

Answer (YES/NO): YES